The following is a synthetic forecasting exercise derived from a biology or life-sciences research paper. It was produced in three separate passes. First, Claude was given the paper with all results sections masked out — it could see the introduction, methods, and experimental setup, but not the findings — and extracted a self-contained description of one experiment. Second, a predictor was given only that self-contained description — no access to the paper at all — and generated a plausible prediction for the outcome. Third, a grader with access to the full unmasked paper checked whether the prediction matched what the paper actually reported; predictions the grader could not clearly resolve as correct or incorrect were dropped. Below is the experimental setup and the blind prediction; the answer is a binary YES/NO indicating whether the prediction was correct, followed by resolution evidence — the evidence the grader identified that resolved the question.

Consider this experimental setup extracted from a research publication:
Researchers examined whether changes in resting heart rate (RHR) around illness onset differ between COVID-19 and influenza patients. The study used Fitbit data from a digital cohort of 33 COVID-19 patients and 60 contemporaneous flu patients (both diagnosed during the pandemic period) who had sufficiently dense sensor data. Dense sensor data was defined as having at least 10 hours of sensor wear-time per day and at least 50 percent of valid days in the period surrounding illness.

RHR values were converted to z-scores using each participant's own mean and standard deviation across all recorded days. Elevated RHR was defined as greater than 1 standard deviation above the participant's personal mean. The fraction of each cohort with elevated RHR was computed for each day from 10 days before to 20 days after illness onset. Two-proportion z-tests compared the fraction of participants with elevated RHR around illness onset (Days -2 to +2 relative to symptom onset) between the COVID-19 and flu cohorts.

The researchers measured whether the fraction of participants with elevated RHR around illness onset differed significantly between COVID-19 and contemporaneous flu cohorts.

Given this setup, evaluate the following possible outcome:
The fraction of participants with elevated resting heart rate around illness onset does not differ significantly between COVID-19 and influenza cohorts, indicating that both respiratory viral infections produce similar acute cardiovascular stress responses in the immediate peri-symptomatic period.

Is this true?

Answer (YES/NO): NO